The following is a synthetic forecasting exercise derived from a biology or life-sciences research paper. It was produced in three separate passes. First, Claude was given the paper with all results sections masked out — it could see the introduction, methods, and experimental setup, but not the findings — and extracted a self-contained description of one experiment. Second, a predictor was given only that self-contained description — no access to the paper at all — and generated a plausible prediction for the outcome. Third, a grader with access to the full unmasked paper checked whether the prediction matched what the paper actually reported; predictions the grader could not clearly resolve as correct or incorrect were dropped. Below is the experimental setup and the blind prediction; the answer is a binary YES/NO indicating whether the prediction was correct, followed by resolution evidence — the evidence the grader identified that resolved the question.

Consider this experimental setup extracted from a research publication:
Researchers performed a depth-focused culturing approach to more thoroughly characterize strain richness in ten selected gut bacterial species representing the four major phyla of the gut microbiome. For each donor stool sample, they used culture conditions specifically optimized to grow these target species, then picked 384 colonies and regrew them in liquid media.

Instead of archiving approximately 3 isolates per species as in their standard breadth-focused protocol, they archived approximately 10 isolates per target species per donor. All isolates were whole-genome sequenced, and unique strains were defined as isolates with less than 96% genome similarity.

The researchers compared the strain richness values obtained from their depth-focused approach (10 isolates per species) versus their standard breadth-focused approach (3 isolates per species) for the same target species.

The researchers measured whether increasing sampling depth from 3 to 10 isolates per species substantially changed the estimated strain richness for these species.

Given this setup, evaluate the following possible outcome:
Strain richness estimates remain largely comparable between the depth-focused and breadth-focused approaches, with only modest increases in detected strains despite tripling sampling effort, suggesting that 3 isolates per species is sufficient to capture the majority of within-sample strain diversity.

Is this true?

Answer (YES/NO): YES